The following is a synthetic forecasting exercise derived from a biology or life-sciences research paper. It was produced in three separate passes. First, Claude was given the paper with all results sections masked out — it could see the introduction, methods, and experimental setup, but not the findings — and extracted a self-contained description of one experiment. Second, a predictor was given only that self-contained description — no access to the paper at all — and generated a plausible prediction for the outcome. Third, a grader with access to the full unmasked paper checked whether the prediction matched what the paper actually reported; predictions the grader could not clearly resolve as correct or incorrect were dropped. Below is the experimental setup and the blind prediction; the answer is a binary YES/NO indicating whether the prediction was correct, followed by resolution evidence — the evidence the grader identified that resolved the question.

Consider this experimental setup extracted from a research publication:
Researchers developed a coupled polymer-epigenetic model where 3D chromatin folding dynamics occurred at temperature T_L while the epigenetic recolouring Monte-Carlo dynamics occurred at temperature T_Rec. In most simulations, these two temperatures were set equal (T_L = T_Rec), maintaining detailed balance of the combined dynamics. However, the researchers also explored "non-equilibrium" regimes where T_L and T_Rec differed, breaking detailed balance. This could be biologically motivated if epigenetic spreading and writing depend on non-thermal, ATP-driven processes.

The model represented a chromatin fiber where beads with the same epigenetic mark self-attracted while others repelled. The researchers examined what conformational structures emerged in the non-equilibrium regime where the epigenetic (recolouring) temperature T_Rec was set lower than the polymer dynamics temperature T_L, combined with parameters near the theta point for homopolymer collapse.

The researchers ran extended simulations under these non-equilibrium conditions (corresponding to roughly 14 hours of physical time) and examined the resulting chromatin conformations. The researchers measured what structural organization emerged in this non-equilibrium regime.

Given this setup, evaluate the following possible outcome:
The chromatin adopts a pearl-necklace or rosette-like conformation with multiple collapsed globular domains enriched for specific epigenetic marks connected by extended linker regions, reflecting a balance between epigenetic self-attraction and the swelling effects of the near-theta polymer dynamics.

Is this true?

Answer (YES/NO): YES